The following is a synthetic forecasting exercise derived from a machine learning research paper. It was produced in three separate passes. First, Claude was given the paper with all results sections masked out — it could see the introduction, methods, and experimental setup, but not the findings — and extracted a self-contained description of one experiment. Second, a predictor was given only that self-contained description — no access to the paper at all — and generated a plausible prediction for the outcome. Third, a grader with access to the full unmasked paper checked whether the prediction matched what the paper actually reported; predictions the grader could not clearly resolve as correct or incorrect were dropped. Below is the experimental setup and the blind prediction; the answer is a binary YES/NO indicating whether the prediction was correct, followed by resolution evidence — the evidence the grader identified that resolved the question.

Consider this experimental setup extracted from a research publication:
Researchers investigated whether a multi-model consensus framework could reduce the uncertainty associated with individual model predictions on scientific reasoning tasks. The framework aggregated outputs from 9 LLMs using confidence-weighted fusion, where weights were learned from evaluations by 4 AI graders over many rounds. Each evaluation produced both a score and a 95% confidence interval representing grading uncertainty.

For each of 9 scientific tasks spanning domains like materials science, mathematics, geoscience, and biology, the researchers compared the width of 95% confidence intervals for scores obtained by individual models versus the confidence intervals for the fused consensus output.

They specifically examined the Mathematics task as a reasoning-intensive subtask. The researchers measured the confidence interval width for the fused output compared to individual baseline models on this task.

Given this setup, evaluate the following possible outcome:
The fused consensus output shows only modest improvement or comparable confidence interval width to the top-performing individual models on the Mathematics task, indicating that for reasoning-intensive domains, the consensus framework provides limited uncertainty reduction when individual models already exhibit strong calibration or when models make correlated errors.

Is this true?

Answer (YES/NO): NO